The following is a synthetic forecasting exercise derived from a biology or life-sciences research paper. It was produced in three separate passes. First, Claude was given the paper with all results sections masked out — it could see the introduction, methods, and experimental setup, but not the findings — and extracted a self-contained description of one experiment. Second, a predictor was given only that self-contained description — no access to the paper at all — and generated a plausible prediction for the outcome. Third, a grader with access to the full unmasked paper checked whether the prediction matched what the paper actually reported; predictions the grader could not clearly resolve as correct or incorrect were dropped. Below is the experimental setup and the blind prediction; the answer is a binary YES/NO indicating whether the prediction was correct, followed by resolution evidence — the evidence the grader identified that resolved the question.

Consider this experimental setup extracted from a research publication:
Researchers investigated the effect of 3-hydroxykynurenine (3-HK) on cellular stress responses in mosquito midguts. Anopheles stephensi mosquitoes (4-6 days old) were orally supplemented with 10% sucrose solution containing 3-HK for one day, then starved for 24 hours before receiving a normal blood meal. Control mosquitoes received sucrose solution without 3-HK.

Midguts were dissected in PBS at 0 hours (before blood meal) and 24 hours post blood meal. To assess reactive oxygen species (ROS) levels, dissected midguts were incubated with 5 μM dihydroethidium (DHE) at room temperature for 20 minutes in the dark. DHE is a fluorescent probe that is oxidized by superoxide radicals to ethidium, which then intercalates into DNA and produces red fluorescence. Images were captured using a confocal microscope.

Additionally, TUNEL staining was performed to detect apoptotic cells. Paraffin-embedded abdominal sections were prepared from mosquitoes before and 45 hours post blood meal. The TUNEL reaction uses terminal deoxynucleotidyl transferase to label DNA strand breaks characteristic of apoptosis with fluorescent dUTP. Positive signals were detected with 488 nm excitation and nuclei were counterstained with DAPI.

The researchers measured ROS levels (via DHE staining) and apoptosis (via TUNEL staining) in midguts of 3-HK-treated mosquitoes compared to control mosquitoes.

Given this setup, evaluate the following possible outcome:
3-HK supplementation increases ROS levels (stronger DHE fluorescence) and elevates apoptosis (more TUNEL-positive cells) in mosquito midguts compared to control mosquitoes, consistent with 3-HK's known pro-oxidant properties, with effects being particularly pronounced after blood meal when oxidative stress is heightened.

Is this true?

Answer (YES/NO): NO